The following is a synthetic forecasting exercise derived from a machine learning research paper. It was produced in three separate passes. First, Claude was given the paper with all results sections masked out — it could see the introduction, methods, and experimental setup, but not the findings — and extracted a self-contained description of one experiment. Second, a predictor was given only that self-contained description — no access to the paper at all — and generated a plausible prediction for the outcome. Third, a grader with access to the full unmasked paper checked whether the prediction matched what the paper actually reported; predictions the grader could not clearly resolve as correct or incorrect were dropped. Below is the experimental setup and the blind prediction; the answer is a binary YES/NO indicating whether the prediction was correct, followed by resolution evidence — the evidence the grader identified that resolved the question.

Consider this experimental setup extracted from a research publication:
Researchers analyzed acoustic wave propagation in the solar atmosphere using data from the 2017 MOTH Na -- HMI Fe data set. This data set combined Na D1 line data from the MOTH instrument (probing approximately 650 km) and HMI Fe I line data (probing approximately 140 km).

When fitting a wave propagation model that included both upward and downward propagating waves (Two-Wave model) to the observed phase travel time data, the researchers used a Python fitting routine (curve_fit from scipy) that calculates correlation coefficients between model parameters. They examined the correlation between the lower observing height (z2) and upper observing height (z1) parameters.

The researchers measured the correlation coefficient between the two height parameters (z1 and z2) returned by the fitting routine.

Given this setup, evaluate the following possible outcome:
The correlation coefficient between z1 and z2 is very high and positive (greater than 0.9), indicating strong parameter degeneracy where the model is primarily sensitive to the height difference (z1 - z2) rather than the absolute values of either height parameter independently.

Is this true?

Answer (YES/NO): YES